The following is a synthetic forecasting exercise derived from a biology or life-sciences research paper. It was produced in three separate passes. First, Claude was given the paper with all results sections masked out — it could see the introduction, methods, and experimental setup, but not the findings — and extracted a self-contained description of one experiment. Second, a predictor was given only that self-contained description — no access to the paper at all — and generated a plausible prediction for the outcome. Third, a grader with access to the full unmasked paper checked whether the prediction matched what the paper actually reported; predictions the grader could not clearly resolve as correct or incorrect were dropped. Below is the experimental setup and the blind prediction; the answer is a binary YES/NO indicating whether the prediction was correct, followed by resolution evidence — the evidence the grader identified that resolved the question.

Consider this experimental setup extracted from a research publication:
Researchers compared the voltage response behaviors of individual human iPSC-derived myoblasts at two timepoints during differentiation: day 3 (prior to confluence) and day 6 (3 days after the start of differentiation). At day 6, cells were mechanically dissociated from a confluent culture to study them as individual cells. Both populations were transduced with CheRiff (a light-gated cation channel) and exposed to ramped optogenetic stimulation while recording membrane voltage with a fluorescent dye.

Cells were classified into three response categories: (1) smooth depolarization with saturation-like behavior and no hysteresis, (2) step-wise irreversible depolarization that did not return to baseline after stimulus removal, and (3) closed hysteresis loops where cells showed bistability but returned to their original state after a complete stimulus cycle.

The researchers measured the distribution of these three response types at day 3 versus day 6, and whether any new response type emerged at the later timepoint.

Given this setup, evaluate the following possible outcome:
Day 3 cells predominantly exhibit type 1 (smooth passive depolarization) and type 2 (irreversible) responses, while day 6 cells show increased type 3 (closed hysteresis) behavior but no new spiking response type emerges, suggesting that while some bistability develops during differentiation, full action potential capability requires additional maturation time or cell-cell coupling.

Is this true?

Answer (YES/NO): YES